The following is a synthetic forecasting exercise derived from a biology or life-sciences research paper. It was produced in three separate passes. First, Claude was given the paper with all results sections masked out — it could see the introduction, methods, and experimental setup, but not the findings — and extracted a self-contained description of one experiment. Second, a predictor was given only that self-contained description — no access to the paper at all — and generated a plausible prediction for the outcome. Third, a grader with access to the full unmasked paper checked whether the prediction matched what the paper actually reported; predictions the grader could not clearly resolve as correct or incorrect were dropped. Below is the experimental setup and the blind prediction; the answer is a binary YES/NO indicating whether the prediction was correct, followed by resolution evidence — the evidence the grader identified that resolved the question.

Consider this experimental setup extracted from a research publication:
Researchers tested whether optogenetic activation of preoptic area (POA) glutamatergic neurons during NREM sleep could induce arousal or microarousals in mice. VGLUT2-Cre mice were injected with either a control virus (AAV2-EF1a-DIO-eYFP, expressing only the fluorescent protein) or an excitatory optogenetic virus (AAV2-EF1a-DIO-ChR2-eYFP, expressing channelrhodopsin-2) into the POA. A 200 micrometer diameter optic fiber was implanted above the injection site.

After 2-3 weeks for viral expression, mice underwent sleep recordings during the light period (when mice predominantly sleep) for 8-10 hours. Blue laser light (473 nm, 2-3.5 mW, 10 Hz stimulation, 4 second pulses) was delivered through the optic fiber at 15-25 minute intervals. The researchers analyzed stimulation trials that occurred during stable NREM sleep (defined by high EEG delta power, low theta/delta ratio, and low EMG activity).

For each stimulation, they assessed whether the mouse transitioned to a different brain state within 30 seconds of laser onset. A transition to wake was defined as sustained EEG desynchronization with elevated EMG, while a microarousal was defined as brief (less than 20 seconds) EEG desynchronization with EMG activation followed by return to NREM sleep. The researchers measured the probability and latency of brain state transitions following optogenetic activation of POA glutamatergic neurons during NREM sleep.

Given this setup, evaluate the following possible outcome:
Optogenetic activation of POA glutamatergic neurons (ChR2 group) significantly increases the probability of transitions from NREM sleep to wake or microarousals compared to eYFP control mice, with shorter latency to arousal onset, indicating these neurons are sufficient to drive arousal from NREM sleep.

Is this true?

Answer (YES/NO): NO